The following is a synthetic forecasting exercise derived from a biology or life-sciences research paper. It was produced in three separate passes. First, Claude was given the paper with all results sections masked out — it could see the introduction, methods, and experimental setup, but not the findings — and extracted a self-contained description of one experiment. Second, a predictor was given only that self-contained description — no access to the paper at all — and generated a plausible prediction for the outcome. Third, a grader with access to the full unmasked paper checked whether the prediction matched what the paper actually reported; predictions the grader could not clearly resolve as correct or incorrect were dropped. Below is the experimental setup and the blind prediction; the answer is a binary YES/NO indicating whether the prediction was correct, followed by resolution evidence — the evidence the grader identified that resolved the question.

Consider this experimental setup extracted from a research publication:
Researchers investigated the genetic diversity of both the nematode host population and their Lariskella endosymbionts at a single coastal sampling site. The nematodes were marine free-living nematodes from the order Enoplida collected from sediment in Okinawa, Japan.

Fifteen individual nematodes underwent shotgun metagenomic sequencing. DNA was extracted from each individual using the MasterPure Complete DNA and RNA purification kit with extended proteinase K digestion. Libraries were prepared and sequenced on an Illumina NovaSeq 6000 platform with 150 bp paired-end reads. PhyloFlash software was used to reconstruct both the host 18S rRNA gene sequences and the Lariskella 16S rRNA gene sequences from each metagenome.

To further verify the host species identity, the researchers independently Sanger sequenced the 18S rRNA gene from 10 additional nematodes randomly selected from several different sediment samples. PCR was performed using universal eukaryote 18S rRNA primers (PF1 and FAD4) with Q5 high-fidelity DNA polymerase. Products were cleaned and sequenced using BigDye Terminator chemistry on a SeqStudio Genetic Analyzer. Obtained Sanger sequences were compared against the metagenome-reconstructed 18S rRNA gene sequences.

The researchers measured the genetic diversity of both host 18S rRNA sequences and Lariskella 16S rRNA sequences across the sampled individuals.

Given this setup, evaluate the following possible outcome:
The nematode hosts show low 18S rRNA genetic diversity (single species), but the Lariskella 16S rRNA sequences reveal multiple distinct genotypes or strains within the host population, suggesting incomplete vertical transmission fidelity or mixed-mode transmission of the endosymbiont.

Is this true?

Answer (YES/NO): NO